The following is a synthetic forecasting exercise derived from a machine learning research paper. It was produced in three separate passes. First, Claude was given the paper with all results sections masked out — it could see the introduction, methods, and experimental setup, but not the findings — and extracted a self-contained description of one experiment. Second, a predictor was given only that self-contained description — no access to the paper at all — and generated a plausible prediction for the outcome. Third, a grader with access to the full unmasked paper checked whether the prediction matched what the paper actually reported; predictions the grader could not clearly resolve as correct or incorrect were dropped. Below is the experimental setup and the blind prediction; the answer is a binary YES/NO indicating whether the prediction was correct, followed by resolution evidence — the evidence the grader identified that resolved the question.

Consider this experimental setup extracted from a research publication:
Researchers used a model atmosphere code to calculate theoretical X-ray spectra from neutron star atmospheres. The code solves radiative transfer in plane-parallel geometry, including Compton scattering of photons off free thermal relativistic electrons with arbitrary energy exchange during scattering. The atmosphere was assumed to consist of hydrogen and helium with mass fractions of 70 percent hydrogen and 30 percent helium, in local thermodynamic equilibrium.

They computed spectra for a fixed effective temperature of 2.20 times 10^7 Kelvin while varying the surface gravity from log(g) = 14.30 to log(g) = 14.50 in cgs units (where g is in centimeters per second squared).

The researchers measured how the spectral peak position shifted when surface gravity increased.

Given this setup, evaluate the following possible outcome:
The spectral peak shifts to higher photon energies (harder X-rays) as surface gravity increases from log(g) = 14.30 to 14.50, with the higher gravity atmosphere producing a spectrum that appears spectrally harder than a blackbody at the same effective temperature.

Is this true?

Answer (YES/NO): NO